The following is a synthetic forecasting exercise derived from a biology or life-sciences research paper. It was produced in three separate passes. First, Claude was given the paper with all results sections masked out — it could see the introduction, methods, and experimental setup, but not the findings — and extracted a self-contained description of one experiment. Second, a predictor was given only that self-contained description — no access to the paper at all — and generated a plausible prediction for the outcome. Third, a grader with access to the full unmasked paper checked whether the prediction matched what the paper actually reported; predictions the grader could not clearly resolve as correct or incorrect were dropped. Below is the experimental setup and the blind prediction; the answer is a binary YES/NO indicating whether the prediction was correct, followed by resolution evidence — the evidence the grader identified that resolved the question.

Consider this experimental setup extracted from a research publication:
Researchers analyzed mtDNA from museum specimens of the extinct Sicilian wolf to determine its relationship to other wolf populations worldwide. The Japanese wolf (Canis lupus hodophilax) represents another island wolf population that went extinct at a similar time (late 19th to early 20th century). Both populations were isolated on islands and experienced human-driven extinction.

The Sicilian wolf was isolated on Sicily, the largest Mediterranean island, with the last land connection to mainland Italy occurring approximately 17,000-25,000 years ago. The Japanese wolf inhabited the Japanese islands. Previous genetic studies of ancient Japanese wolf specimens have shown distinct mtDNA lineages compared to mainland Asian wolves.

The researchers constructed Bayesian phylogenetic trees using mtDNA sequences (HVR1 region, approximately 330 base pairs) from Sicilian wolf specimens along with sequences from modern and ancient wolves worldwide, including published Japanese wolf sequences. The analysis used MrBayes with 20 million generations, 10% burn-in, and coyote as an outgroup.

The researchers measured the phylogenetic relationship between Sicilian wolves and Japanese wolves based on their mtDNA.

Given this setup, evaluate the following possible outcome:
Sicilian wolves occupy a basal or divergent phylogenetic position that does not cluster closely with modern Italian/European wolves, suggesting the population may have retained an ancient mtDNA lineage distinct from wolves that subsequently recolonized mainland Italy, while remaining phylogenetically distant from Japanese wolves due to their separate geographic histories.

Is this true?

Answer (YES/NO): NO